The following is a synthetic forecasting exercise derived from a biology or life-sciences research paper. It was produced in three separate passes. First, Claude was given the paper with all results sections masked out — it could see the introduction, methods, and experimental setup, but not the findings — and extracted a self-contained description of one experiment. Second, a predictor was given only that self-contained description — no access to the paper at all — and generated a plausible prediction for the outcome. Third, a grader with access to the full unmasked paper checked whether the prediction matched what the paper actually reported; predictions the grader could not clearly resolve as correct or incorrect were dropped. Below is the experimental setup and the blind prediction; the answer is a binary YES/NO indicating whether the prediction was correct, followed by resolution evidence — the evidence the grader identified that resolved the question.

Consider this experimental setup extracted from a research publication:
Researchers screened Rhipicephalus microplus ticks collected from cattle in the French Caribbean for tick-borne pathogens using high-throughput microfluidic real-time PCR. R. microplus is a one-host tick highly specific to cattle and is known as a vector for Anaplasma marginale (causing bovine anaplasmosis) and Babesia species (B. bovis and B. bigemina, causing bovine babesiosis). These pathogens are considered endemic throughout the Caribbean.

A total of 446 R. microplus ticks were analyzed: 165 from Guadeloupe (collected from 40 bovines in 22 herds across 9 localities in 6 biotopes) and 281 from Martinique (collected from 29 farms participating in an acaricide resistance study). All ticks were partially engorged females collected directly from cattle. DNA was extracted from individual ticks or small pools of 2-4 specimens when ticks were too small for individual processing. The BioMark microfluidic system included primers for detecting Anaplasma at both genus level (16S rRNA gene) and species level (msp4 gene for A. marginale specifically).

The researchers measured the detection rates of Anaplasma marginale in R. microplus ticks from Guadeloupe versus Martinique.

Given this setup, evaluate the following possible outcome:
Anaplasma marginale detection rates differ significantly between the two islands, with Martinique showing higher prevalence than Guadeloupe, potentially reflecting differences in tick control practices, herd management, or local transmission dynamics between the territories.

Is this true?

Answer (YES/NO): YES